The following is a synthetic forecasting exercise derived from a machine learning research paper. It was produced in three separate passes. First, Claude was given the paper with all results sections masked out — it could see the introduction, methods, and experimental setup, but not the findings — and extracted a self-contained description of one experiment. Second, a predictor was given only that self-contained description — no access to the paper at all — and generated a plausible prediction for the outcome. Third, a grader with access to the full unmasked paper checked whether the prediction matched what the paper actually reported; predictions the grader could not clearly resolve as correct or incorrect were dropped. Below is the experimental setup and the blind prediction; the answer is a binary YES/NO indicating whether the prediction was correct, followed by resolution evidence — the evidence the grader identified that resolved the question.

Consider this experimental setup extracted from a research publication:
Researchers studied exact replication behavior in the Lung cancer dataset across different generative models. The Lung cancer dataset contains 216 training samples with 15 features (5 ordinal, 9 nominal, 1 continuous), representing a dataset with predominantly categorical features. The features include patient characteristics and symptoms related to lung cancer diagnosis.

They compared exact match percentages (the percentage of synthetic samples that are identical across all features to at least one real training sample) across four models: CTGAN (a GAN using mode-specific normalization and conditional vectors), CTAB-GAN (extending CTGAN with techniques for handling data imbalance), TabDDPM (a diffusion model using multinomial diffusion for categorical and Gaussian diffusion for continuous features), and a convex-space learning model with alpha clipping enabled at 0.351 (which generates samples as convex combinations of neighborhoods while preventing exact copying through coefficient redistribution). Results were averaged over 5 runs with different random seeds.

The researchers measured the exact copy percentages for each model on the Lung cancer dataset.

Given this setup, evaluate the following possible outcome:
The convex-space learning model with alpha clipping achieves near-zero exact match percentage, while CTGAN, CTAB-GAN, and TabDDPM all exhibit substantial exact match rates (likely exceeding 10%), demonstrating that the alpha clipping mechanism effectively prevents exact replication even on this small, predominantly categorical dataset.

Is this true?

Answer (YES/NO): NO